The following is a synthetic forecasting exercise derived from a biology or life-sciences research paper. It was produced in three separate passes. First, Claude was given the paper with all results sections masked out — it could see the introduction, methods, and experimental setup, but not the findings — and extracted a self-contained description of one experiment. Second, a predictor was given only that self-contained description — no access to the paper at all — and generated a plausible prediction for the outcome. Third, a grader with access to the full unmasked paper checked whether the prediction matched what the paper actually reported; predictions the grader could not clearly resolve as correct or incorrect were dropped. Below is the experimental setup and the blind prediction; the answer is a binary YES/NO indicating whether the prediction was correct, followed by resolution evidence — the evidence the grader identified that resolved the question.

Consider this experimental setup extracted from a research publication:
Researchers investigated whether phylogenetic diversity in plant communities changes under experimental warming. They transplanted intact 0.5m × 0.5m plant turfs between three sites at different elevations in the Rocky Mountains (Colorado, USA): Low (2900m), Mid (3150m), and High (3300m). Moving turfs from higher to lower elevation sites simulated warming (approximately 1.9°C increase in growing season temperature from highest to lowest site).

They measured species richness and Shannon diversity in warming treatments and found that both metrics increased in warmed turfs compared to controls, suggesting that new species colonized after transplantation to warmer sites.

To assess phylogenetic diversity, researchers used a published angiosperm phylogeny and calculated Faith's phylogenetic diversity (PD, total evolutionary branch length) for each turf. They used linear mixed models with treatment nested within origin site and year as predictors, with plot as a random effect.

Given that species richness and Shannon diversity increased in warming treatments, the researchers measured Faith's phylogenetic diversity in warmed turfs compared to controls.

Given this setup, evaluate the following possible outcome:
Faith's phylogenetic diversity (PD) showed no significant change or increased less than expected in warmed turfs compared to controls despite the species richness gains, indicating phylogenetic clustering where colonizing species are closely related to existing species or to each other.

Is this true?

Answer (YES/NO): YES